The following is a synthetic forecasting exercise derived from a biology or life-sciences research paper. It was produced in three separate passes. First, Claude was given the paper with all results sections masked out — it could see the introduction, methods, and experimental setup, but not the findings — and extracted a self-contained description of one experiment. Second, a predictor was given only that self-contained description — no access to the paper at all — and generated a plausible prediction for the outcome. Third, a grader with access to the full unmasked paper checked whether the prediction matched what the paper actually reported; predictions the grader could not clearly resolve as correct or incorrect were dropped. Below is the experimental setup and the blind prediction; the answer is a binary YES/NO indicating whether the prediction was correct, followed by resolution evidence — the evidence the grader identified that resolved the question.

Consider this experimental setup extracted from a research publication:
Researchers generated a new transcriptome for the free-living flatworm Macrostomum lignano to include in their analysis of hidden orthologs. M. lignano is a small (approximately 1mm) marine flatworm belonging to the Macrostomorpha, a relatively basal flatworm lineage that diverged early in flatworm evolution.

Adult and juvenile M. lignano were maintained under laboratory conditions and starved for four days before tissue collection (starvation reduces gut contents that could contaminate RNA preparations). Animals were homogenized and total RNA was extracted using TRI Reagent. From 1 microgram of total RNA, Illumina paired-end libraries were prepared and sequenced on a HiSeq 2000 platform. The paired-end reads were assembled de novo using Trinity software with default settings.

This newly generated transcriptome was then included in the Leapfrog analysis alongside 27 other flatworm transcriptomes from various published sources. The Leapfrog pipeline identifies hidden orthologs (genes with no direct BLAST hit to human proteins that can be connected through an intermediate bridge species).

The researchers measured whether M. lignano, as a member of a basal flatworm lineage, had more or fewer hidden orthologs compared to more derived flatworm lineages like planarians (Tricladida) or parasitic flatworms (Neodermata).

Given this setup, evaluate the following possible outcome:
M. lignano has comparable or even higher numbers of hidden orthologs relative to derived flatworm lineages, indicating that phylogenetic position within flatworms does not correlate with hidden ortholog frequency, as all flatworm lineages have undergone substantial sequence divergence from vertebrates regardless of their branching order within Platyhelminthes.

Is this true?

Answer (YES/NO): NO